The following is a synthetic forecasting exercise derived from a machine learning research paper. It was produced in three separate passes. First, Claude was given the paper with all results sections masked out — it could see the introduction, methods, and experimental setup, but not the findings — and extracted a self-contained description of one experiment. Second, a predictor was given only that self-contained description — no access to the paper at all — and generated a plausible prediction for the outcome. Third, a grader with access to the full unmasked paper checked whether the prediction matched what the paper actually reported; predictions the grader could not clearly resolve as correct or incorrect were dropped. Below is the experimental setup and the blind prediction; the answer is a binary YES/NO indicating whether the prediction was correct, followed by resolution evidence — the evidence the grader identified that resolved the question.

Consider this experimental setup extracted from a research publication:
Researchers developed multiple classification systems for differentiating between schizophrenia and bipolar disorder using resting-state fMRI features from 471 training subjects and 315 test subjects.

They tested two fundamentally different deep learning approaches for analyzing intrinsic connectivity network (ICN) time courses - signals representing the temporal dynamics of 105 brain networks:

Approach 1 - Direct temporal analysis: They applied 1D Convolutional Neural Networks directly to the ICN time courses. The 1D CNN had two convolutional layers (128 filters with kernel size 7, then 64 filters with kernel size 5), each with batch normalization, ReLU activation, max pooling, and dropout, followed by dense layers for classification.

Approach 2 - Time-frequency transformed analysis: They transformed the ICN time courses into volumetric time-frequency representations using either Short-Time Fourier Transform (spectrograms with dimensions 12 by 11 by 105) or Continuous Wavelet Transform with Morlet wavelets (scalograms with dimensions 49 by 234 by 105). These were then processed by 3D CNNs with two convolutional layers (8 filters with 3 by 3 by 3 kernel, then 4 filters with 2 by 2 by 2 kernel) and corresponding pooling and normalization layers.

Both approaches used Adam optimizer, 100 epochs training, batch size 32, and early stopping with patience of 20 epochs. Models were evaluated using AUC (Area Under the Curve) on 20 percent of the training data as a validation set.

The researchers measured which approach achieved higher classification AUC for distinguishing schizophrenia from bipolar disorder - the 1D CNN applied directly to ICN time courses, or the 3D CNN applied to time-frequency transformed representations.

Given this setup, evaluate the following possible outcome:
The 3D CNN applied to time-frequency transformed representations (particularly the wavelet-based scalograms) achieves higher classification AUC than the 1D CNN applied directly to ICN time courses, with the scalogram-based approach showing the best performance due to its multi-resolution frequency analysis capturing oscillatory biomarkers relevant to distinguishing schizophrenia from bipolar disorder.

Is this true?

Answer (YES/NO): NO